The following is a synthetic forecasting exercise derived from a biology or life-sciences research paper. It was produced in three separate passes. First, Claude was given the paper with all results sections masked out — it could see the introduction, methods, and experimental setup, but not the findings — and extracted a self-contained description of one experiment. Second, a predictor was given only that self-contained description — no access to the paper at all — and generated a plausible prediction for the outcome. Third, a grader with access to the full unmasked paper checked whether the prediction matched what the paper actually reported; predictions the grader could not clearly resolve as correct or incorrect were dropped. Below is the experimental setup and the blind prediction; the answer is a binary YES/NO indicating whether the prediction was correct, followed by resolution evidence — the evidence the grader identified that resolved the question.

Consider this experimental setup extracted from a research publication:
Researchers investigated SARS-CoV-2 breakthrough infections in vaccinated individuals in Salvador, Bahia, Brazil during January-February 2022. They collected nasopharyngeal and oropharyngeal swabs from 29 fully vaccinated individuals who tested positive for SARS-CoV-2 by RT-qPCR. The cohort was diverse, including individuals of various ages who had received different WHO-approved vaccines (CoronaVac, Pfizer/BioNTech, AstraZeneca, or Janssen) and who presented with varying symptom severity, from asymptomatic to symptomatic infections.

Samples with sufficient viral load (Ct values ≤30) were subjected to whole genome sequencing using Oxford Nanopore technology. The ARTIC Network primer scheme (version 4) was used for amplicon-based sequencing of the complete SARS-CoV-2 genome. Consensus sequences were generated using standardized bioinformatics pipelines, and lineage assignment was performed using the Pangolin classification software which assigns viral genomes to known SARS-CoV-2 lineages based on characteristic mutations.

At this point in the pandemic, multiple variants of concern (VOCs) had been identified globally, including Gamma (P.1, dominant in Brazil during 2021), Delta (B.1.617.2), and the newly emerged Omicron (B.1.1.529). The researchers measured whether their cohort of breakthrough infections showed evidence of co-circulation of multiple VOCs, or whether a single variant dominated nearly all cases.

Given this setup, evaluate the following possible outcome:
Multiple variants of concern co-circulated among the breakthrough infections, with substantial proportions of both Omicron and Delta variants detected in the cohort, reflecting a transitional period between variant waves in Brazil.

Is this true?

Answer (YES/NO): NO